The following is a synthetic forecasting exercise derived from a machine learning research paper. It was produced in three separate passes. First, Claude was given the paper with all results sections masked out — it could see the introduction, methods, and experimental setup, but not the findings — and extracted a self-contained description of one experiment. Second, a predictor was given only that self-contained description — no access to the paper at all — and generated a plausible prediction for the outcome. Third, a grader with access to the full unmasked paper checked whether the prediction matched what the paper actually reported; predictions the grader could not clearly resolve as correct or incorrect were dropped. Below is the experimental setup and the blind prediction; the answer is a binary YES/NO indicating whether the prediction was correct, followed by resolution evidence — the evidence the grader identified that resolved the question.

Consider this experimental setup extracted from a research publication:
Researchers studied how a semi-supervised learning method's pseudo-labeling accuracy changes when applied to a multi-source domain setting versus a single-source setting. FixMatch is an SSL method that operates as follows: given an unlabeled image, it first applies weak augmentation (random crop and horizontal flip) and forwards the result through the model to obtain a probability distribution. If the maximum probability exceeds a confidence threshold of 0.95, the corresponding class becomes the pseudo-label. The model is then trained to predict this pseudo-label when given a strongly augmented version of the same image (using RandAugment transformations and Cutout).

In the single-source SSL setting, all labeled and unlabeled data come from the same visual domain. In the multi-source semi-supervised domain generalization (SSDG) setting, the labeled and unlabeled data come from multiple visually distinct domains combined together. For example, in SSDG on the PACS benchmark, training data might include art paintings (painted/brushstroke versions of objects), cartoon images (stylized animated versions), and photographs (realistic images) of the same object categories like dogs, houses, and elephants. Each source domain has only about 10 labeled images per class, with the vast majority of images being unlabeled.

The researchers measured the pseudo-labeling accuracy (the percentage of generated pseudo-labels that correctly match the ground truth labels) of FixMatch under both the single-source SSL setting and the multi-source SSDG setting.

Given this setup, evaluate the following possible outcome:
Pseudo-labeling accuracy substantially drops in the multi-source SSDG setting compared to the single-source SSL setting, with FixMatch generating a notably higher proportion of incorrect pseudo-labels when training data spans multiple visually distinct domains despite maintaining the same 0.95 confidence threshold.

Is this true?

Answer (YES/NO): YES